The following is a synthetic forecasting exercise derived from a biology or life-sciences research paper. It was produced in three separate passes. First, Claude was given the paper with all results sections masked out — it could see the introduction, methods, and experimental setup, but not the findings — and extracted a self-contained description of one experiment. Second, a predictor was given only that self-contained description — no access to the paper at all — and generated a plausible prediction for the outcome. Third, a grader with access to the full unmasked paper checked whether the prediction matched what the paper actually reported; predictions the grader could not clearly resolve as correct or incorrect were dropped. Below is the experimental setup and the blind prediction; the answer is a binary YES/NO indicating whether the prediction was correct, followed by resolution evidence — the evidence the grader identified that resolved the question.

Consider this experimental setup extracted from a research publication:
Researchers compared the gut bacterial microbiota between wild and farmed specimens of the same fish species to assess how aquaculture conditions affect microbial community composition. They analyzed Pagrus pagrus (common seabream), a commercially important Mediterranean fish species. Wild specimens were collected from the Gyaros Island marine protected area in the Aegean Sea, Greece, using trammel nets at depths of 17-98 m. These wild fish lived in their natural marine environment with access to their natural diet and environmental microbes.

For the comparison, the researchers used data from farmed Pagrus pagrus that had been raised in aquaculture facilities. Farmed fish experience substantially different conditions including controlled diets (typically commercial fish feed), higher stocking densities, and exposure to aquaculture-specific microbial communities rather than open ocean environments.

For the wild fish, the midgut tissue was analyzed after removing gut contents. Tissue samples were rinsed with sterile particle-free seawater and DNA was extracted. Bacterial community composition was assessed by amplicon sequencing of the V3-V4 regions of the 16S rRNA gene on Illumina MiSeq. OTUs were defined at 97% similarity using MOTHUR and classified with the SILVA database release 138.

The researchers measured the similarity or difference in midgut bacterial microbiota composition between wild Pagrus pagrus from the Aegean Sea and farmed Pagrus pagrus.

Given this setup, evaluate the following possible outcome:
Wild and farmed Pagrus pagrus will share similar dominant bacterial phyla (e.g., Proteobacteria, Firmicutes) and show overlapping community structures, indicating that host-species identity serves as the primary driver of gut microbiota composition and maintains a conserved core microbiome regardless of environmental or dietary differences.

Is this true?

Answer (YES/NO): NO